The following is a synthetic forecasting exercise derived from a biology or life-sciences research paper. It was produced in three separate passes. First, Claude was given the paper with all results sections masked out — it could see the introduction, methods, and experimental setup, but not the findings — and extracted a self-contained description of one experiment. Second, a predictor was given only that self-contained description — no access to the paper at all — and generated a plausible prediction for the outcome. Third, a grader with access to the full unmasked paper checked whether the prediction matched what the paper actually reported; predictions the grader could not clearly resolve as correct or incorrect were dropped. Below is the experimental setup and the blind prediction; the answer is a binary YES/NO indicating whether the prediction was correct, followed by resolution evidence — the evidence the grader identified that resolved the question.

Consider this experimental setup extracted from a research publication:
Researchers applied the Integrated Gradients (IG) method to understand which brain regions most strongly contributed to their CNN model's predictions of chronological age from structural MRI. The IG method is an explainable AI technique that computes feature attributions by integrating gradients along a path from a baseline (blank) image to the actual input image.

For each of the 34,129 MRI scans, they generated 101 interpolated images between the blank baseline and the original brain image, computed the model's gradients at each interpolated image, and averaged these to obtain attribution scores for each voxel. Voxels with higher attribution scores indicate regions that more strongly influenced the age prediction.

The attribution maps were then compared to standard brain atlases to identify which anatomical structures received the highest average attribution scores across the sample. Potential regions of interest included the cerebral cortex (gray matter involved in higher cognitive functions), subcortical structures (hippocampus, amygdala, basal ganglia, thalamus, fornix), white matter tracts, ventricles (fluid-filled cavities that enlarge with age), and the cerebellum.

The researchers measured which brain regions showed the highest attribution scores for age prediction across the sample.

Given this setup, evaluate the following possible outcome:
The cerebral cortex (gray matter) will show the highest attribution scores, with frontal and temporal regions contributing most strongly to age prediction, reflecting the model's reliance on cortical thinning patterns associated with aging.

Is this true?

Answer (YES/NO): NO